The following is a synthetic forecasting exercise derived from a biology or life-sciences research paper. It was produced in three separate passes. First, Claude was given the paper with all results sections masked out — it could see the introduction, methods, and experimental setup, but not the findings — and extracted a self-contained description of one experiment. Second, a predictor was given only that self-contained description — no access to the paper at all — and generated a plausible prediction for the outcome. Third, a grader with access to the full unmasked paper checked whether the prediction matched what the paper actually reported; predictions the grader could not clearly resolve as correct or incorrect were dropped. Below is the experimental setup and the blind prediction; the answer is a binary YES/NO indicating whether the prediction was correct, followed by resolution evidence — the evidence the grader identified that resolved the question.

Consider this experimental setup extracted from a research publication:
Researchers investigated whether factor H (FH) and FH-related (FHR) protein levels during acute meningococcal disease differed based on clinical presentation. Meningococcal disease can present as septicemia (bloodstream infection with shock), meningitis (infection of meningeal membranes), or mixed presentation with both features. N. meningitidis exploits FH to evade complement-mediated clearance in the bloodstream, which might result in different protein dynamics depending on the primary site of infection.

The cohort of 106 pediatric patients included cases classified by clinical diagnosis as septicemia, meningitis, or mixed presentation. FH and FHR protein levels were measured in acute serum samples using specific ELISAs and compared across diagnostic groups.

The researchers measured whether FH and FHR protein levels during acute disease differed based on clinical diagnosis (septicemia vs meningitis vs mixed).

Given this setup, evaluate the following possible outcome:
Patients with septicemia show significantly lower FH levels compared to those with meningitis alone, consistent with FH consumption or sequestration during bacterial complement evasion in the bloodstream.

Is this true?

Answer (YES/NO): NO